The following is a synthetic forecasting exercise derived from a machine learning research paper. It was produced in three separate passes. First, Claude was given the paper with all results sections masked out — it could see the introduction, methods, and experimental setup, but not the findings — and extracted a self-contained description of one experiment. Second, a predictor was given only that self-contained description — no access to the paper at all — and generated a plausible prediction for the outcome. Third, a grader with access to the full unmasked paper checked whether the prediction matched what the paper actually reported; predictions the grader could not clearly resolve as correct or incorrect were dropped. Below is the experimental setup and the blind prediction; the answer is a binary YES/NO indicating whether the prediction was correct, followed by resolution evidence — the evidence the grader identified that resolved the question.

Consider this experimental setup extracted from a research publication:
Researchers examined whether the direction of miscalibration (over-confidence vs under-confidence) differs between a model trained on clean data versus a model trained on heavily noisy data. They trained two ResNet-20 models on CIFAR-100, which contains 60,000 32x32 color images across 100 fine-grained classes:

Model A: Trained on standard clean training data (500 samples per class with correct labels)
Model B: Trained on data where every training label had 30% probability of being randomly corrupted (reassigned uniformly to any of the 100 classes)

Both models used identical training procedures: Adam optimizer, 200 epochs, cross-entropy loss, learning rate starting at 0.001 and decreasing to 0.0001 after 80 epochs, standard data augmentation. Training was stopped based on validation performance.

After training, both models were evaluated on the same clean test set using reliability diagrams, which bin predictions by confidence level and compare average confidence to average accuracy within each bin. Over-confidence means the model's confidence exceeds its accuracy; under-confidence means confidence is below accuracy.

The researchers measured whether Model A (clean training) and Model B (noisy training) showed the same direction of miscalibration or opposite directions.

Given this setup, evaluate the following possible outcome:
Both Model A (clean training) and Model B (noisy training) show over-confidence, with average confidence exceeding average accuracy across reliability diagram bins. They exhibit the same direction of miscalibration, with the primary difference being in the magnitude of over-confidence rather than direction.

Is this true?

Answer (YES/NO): NO